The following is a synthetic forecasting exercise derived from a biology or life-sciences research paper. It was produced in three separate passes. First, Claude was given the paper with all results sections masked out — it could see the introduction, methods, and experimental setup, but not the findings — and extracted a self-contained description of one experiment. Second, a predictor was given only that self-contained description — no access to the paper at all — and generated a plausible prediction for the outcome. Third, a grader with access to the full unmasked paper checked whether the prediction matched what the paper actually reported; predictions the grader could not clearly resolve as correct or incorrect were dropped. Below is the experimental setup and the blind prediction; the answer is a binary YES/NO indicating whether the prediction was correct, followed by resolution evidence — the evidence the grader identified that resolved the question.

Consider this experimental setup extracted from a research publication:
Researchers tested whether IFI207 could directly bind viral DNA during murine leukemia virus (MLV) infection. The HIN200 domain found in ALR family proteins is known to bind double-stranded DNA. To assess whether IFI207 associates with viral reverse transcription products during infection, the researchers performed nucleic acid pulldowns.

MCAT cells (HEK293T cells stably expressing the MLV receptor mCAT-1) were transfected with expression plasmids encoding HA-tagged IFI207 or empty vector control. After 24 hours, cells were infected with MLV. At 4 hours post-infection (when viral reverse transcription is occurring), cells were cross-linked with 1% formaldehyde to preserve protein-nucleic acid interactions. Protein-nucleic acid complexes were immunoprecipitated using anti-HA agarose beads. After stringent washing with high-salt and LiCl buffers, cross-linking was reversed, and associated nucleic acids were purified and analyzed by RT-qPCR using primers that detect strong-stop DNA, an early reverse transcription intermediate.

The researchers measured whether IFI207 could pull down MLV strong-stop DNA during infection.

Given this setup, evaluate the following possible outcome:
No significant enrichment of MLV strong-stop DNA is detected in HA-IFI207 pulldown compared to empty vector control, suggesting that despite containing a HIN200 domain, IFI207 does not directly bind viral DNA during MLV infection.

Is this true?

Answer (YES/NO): NO